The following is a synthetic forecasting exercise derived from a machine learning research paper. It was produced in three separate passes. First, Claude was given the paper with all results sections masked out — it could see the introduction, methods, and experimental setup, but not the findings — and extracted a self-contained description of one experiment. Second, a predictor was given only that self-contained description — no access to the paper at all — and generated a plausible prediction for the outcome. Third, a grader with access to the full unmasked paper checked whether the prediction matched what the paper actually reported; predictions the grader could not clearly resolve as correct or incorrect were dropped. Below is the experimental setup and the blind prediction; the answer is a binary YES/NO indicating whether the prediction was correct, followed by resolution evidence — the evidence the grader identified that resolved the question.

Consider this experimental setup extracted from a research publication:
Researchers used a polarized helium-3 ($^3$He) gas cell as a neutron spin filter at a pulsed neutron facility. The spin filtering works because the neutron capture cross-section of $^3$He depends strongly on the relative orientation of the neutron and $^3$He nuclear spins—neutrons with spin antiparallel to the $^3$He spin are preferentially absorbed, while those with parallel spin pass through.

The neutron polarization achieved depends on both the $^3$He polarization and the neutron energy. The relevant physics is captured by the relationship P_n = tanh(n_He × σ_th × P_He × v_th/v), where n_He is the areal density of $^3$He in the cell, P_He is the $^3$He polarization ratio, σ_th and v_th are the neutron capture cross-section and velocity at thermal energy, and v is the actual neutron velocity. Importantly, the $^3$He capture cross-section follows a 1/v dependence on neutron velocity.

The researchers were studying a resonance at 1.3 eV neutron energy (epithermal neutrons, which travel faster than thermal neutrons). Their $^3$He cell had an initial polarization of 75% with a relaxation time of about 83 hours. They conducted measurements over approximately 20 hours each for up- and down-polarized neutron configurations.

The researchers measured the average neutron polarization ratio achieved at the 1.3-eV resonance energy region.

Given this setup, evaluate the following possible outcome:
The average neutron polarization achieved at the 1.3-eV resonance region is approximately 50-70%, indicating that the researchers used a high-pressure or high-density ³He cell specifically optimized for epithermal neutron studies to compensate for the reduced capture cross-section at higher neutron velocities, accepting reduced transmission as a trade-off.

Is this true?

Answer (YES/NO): NO